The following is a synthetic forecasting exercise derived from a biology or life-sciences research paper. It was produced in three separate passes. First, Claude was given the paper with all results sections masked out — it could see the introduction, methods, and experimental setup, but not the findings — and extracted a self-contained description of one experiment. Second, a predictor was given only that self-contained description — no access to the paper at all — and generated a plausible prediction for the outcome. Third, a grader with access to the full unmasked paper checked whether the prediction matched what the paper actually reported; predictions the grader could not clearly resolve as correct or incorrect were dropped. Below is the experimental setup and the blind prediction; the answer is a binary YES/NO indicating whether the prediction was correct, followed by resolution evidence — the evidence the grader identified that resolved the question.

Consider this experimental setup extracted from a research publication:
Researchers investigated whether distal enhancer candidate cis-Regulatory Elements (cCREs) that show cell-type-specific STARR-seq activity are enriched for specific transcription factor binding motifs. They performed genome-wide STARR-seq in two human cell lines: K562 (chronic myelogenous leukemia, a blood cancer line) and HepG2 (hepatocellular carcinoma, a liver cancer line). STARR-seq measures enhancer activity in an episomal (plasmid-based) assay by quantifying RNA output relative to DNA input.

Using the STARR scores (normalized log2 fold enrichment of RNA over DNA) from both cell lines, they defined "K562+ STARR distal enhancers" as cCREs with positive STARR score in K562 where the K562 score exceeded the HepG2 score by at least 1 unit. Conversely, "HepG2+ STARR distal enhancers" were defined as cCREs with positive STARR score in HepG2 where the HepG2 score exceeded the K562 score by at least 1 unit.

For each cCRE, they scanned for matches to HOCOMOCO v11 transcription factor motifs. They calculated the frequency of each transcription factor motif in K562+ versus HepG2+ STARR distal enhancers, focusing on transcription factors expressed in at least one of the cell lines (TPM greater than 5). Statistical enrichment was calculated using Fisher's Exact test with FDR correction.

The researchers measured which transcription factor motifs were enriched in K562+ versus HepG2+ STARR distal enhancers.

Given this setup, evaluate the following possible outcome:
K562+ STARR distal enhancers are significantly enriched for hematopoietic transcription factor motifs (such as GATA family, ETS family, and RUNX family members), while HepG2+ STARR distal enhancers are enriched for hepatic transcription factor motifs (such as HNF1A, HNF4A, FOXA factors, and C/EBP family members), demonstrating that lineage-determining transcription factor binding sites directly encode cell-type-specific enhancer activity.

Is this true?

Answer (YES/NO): YES